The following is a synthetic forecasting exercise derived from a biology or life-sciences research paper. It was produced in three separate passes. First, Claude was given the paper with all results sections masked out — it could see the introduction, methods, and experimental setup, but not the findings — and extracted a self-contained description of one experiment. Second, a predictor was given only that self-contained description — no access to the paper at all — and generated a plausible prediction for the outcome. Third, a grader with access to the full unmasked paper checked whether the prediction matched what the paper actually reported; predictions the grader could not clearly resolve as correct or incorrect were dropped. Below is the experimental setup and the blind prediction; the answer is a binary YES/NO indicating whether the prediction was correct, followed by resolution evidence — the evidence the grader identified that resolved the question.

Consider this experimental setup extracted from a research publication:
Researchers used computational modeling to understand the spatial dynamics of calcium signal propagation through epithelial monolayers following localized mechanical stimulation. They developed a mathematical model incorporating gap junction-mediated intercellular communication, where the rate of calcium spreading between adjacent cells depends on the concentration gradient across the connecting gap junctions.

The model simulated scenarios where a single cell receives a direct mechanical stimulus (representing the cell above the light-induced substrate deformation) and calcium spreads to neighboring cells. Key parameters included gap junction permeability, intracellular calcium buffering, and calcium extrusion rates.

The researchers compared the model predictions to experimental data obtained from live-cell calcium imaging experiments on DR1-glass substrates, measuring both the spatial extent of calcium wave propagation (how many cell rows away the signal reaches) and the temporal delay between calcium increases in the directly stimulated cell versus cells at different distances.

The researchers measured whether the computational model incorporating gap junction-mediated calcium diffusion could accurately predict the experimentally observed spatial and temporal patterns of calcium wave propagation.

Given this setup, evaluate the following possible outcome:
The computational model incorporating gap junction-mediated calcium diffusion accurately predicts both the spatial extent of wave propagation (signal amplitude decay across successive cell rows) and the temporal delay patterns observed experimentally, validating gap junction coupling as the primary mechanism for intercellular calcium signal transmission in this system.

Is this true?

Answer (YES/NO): NO